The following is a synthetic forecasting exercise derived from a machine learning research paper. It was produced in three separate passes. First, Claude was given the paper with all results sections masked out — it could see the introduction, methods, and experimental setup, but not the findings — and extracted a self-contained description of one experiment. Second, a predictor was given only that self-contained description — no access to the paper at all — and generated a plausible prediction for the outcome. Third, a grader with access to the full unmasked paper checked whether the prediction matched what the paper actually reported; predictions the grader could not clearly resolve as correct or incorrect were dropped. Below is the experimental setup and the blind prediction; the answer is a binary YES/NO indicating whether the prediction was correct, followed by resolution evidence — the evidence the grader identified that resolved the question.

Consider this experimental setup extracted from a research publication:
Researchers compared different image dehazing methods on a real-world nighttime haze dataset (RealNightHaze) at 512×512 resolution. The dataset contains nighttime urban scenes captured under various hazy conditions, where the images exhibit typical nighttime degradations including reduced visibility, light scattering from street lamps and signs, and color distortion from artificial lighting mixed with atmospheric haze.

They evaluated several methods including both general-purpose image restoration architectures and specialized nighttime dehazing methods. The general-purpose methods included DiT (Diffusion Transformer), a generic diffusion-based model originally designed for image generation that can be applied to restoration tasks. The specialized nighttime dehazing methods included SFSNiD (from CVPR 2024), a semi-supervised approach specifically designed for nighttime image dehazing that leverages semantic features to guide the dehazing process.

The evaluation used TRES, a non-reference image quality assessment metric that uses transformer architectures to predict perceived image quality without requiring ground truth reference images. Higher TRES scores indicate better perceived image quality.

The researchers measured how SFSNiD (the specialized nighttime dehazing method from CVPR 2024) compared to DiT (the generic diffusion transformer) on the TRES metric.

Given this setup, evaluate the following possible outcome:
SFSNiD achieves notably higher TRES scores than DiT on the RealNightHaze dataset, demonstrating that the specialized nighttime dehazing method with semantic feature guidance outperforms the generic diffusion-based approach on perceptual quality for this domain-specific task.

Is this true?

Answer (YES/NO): NO